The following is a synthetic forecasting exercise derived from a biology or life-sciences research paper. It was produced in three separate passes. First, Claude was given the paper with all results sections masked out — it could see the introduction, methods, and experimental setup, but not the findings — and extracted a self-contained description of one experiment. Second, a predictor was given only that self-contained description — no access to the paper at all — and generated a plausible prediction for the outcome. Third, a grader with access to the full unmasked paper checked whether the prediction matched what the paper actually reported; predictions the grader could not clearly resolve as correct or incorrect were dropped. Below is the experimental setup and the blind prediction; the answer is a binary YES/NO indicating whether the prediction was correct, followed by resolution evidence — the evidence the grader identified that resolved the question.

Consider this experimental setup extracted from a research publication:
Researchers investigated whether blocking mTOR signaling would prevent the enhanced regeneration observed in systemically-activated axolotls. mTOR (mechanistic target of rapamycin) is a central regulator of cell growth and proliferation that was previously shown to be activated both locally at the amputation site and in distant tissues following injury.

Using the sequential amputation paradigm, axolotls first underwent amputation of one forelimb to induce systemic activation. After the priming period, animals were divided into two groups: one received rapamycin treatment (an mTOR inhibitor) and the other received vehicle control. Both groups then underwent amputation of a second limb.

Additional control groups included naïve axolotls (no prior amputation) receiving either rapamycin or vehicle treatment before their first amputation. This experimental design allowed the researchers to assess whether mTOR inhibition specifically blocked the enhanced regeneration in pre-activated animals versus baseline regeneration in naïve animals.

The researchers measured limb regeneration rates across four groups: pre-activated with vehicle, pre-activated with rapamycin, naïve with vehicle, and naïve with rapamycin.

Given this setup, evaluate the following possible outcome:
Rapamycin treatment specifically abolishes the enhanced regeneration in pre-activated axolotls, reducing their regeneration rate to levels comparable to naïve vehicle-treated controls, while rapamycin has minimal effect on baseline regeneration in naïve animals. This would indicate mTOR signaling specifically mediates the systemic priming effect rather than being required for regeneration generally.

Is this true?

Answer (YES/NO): NO